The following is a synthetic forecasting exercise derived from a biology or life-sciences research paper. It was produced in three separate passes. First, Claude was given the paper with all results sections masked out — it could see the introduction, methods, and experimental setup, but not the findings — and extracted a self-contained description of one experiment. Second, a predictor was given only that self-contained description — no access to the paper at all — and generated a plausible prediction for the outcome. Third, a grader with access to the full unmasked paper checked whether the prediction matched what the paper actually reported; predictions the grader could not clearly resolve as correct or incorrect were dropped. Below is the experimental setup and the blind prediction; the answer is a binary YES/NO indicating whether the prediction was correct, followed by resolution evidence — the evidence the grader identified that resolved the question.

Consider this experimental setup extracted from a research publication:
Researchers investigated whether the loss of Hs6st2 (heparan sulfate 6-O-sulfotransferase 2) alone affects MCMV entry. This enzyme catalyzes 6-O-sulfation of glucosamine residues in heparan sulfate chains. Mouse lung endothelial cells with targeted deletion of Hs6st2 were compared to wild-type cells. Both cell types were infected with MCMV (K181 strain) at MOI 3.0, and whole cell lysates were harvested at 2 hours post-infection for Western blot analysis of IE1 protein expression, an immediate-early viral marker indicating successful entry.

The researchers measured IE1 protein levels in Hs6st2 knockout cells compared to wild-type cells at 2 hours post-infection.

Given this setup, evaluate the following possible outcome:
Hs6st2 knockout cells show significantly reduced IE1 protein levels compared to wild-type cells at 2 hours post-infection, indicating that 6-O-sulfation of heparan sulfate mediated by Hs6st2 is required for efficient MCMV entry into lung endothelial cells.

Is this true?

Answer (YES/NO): YES